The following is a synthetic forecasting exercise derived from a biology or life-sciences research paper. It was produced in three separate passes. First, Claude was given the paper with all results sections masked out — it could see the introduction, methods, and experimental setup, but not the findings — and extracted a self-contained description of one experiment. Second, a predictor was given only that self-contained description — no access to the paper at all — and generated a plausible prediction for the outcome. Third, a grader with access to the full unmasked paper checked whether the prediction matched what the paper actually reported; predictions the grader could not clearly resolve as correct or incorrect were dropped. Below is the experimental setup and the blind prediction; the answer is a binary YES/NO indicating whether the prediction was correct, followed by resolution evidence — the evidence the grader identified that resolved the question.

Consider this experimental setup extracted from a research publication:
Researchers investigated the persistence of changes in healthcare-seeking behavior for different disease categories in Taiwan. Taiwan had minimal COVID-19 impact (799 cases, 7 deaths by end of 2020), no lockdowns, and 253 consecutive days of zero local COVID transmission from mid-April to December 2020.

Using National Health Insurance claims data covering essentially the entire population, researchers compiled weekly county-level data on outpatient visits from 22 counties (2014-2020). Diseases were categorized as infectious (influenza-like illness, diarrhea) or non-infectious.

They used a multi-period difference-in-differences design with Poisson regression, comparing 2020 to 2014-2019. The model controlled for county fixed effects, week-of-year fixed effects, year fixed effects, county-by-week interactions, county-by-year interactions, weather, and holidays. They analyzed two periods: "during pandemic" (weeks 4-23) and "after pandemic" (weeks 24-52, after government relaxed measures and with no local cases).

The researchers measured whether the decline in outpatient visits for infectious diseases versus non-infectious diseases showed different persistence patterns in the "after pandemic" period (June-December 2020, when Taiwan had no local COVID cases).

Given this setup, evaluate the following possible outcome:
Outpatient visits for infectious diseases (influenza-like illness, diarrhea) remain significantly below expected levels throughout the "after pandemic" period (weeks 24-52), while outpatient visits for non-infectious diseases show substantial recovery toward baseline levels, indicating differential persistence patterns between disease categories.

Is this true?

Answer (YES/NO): YES